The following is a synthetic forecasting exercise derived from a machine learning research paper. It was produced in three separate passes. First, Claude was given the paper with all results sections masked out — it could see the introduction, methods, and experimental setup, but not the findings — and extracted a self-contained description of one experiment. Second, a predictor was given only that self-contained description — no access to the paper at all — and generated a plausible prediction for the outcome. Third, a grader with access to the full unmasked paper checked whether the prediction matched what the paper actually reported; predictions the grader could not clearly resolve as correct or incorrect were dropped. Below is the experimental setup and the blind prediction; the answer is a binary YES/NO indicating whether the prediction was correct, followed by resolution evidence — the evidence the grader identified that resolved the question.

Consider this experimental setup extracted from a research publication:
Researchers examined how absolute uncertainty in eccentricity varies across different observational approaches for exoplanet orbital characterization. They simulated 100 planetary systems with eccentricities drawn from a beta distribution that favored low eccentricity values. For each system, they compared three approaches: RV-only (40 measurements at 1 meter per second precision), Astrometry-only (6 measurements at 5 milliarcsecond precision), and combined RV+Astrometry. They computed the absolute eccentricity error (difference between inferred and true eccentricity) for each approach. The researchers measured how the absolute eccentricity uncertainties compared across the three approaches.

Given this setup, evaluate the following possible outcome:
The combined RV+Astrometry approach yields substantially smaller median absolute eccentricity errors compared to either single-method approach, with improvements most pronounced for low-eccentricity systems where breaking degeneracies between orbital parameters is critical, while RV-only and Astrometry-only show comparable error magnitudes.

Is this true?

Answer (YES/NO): NO